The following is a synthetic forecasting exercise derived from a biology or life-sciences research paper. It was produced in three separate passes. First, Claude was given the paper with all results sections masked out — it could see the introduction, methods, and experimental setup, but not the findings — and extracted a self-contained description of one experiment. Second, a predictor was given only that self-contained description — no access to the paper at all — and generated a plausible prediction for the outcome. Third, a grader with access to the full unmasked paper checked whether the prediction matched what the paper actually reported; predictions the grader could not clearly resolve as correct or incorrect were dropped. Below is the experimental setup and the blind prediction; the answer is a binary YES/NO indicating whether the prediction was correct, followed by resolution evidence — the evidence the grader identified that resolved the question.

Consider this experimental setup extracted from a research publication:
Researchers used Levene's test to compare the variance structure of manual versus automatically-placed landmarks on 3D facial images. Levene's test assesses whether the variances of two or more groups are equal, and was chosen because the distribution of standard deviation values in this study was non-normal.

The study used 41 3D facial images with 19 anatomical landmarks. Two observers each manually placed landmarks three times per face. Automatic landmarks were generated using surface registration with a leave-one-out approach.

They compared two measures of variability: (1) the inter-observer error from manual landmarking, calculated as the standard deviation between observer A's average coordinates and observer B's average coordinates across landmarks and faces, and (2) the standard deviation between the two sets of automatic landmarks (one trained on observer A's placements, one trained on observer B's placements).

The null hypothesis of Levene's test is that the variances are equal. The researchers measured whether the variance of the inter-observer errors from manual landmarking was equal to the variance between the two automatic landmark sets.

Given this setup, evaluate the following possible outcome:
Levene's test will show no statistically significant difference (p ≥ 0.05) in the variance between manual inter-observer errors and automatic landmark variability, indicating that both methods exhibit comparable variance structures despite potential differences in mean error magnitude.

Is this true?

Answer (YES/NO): NO